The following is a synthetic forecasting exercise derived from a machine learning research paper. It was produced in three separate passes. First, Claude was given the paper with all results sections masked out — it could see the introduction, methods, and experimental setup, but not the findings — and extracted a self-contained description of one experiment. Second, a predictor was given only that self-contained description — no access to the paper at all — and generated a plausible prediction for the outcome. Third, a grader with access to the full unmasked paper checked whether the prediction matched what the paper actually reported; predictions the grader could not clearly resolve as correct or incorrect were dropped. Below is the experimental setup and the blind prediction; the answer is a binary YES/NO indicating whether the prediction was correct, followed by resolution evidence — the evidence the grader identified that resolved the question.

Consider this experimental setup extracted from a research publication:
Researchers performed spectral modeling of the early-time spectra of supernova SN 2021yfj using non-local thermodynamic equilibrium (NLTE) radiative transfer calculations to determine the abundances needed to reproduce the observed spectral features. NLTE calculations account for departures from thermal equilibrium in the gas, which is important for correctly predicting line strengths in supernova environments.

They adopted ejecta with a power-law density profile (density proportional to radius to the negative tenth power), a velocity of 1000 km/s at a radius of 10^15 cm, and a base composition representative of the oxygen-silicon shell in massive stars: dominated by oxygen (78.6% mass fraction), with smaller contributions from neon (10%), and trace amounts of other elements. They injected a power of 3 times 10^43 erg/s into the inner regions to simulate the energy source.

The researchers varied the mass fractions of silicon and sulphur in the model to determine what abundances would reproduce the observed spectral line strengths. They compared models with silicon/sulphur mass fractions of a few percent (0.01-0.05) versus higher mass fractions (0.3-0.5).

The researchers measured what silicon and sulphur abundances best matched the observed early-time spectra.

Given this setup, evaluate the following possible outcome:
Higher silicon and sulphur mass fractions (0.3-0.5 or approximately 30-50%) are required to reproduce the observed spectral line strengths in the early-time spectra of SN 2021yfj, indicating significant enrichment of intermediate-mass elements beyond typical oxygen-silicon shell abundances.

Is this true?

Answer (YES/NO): NO